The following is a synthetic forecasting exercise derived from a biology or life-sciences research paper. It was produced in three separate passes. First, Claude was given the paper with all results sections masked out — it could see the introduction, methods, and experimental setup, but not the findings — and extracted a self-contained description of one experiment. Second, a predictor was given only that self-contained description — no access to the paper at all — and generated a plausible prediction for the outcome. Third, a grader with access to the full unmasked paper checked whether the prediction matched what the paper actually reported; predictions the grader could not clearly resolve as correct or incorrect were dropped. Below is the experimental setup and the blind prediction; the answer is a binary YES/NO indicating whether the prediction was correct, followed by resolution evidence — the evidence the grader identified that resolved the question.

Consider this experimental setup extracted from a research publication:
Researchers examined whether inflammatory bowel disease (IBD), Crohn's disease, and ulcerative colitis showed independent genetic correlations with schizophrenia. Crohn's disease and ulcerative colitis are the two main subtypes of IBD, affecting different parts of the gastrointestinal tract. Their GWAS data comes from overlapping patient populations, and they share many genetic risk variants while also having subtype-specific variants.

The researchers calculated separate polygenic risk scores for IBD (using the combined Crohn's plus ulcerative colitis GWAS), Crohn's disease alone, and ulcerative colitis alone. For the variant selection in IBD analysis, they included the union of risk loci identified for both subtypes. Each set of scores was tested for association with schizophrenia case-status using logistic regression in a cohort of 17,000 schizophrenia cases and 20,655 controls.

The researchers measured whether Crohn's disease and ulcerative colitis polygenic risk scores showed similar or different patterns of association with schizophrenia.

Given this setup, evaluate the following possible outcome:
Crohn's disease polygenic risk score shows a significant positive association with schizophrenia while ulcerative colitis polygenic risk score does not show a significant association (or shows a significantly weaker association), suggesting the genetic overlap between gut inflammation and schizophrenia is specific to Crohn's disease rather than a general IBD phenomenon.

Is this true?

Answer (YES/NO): NO